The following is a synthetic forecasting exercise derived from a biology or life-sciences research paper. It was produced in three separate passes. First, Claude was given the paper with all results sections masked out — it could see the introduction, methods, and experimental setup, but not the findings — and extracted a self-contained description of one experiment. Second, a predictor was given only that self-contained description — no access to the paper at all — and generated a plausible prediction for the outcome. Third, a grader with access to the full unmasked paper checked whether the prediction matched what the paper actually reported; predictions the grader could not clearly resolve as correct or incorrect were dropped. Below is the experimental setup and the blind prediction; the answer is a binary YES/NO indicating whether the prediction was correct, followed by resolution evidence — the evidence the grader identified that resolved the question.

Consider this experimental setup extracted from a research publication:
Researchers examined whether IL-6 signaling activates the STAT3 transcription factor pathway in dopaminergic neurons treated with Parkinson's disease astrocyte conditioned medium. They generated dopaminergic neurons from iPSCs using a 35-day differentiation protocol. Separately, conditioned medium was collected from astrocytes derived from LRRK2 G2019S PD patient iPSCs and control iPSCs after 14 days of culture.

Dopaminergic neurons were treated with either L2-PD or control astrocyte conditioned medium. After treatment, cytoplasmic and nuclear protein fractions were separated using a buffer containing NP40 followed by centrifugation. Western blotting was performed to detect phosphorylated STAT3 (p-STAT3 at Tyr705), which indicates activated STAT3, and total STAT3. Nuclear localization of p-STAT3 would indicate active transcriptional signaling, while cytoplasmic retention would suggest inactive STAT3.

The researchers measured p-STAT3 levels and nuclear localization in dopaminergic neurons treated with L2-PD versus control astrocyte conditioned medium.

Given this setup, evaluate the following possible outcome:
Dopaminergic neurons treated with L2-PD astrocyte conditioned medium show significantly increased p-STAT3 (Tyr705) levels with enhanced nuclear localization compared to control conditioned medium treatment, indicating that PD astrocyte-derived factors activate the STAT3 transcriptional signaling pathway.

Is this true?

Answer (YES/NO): YES